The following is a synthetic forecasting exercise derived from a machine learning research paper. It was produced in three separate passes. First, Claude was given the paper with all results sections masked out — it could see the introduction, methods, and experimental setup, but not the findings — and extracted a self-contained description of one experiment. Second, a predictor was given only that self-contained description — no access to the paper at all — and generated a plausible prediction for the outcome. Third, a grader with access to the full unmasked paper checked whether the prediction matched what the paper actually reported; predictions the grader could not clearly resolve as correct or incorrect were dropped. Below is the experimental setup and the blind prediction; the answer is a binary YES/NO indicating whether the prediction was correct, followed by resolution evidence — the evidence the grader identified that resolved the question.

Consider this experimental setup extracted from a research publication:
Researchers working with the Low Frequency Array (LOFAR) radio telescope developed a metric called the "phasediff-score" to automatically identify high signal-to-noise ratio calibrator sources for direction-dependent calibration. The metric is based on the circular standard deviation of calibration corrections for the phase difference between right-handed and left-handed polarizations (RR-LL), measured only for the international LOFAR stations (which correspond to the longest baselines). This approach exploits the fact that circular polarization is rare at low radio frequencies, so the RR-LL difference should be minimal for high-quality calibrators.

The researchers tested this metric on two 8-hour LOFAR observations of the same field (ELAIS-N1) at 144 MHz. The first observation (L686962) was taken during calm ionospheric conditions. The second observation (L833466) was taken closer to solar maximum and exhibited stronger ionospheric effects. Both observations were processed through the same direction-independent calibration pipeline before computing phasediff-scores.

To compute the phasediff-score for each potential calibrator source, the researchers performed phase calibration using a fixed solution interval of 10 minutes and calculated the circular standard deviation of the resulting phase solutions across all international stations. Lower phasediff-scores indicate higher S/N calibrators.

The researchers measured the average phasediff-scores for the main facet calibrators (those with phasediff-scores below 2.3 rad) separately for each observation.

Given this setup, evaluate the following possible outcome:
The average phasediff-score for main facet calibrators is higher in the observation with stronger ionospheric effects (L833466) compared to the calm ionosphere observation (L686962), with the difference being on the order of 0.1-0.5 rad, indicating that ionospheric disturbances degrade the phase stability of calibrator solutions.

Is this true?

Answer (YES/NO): NO